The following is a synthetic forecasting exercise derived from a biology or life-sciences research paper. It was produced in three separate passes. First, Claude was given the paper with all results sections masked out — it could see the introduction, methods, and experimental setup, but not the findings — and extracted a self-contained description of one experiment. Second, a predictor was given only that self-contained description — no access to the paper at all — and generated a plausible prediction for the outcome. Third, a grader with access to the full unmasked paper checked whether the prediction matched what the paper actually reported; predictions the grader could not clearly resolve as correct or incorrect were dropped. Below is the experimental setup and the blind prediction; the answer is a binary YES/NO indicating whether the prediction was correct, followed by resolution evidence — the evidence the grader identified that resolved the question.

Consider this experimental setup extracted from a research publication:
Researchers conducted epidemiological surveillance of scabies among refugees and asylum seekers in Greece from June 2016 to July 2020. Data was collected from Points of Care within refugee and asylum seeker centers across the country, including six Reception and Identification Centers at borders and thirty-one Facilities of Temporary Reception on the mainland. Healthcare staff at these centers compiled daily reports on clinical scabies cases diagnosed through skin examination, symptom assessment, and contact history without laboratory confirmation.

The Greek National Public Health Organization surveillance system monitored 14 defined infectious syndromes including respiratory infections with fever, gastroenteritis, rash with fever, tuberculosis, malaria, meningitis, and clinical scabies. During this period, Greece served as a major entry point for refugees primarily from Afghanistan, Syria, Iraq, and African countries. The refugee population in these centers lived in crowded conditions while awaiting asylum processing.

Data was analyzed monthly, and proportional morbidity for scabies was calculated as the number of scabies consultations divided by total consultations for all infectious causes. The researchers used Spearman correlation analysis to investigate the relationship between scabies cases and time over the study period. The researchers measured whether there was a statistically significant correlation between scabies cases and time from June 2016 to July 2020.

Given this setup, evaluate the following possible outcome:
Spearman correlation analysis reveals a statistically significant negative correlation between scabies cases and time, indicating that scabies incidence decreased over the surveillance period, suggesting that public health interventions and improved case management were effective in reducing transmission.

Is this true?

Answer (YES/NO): NO